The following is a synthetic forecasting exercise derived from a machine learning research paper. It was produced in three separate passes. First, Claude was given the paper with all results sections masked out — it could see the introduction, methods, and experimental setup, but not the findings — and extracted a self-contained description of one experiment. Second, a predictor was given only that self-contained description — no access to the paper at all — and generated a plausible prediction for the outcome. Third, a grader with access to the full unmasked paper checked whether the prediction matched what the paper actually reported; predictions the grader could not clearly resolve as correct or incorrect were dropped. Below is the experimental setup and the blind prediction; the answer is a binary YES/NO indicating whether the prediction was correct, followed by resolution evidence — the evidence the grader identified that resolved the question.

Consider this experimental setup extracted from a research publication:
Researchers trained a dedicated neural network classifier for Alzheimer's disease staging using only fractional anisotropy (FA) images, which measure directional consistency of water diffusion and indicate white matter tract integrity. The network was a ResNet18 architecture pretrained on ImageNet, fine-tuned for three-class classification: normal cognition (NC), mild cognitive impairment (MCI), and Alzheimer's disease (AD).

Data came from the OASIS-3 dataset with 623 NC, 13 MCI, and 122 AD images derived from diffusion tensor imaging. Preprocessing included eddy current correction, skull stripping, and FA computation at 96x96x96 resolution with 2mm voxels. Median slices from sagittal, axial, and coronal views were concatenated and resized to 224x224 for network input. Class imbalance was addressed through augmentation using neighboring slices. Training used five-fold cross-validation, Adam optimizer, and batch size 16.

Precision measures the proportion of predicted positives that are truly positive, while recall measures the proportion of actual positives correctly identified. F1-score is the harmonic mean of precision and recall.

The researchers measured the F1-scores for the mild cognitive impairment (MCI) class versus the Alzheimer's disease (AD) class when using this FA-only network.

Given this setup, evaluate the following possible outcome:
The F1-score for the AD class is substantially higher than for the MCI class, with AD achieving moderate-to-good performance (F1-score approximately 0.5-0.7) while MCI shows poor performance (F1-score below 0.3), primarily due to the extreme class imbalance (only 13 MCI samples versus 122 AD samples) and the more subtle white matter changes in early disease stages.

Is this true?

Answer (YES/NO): NO